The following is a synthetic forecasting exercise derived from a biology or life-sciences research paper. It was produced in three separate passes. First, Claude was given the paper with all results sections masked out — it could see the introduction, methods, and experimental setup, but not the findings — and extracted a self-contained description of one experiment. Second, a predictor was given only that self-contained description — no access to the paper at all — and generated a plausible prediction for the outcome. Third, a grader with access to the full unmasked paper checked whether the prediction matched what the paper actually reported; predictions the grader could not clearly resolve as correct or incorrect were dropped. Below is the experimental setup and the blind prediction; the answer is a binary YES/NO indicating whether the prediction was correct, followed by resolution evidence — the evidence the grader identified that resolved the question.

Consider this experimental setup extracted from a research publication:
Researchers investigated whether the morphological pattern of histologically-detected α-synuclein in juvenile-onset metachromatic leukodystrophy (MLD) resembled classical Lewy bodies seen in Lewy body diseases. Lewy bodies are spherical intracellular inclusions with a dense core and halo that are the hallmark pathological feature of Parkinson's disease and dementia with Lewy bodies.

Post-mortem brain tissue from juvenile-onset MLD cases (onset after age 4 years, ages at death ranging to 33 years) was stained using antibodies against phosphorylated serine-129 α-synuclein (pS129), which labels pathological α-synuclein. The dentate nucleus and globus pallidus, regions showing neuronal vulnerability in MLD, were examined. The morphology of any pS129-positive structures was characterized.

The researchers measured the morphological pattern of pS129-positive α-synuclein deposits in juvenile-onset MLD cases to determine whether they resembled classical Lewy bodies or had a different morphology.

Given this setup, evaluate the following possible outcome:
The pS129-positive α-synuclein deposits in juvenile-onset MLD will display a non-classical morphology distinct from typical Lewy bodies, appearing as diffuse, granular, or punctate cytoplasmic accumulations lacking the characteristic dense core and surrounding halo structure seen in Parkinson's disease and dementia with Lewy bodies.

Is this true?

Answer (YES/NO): YES